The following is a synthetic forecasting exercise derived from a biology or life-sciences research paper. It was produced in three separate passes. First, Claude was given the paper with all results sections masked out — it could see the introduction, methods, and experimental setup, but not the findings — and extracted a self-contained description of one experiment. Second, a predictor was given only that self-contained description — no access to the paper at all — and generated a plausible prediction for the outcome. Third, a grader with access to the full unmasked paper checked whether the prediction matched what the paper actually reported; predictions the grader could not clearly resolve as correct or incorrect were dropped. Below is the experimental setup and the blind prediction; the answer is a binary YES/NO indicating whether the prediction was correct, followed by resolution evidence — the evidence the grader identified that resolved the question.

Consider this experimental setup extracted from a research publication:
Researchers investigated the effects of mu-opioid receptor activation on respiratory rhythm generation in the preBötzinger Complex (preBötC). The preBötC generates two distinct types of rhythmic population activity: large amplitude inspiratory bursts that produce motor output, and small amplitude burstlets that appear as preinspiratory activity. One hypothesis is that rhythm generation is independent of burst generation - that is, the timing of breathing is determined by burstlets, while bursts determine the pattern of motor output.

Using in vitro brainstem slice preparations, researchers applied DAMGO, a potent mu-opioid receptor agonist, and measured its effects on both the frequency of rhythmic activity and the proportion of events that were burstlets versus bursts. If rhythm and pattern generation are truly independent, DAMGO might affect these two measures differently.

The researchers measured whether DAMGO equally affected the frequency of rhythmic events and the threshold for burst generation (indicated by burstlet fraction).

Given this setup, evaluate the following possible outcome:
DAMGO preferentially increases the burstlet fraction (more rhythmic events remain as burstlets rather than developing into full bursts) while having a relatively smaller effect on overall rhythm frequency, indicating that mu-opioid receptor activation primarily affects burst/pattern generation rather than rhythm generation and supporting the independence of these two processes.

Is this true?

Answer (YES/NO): NO